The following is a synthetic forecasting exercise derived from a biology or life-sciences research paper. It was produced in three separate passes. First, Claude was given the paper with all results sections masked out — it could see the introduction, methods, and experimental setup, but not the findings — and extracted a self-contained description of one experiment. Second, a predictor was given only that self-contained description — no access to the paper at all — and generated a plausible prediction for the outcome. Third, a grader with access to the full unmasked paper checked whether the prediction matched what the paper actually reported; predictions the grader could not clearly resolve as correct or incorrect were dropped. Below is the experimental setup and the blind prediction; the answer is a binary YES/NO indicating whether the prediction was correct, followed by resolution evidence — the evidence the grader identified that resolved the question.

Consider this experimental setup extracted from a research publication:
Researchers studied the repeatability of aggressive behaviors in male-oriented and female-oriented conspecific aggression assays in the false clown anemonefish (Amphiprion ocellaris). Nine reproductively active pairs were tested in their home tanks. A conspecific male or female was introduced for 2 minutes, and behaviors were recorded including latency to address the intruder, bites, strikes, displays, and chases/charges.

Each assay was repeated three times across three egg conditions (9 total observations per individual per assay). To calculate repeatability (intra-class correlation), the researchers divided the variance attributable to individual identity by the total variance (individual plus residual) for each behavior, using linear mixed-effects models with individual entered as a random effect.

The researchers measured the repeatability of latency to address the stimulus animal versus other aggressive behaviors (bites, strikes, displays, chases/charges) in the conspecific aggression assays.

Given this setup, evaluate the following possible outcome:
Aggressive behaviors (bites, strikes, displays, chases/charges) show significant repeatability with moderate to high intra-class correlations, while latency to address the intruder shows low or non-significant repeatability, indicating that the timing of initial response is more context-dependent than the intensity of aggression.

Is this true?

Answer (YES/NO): YES